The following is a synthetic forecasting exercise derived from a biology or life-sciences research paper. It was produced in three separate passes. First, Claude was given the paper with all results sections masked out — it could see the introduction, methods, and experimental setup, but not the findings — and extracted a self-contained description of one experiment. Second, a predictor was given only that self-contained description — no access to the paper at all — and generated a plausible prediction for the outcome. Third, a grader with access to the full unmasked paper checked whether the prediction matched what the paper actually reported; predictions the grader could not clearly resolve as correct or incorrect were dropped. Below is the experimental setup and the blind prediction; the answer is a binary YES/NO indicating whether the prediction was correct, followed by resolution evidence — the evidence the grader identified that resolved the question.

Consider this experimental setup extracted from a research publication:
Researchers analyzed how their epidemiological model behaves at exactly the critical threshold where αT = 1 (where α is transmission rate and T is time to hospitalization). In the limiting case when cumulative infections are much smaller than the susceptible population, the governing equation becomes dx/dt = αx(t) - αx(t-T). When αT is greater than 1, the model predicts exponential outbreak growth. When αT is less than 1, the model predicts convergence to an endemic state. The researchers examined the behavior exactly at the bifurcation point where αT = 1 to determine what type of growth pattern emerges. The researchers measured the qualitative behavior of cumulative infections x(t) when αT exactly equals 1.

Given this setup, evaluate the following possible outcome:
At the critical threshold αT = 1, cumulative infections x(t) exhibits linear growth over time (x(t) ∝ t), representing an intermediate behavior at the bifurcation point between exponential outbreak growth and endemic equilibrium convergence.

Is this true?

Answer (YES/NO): YES